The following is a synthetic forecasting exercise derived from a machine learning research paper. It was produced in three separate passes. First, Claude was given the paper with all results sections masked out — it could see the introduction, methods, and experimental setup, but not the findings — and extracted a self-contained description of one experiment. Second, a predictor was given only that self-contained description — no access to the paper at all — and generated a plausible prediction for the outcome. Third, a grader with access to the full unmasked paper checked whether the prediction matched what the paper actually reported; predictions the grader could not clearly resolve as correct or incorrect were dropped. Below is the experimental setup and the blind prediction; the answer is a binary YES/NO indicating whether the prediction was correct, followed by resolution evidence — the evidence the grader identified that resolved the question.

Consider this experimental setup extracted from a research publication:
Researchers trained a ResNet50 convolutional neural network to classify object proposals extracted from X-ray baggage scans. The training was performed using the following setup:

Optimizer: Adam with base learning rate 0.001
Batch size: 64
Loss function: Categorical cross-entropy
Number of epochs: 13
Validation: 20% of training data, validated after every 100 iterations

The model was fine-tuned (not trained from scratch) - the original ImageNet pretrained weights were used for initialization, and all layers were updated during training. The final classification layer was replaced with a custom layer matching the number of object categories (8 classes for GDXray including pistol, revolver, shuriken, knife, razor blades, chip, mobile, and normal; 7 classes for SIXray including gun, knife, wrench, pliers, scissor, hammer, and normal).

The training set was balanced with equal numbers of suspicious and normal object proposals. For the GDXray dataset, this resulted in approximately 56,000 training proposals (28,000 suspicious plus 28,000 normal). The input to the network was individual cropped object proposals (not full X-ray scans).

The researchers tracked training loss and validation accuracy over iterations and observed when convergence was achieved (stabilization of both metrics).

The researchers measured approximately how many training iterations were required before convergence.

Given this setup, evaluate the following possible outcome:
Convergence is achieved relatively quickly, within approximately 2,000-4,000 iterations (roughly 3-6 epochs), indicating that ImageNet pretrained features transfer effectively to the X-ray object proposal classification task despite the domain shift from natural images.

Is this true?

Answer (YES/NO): NO